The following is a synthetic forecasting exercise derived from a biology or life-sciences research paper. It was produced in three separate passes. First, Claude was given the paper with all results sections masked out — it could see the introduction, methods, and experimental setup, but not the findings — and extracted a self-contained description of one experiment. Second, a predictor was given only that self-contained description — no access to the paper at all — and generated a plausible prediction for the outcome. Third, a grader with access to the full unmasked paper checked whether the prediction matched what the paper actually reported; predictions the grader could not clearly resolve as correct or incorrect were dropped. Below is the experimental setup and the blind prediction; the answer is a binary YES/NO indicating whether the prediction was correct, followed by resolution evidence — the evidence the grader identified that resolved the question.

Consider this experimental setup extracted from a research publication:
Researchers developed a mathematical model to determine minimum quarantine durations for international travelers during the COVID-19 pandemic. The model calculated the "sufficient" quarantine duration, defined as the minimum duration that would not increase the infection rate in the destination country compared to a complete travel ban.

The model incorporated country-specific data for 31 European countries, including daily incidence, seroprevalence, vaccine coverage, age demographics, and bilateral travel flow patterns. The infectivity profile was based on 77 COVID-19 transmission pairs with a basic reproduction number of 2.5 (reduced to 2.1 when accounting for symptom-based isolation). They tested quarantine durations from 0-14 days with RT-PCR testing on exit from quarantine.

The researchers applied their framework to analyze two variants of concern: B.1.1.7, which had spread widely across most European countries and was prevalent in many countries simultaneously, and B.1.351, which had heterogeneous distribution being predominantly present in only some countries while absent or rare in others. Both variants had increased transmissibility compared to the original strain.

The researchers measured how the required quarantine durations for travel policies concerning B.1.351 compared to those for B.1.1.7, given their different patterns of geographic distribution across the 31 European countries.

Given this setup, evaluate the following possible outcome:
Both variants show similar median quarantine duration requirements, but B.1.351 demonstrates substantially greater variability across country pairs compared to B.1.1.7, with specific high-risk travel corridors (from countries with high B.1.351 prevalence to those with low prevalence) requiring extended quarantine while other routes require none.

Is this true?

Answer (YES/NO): NO